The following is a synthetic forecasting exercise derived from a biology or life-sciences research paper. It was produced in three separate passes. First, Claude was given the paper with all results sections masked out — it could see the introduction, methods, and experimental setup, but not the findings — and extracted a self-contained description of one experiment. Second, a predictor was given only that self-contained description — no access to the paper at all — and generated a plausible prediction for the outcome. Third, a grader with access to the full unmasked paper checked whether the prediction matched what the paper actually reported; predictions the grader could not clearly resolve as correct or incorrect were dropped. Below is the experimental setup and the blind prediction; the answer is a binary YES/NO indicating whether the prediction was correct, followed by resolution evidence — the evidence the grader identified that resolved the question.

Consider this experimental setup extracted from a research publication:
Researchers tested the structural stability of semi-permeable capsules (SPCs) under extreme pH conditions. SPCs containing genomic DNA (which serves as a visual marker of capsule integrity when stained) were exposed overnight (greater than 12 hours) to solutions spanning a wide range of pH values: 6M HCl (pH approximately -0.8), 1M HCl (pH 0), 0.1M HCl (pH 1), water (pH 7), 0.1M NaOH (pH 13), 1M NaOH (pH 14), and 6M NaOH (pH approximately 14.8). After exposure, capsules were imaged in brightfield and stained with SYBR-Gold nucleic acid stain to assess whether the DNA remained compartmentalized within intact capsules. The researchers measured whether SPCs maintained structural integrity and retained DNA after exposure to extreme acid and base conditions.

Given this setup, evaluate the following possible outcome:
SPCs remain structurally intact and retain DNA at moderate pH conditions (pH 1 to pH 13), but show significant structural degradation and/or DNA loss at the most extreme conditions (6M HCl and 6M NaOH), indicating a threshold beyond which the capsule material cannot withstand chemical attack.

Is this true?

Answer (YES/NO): NO